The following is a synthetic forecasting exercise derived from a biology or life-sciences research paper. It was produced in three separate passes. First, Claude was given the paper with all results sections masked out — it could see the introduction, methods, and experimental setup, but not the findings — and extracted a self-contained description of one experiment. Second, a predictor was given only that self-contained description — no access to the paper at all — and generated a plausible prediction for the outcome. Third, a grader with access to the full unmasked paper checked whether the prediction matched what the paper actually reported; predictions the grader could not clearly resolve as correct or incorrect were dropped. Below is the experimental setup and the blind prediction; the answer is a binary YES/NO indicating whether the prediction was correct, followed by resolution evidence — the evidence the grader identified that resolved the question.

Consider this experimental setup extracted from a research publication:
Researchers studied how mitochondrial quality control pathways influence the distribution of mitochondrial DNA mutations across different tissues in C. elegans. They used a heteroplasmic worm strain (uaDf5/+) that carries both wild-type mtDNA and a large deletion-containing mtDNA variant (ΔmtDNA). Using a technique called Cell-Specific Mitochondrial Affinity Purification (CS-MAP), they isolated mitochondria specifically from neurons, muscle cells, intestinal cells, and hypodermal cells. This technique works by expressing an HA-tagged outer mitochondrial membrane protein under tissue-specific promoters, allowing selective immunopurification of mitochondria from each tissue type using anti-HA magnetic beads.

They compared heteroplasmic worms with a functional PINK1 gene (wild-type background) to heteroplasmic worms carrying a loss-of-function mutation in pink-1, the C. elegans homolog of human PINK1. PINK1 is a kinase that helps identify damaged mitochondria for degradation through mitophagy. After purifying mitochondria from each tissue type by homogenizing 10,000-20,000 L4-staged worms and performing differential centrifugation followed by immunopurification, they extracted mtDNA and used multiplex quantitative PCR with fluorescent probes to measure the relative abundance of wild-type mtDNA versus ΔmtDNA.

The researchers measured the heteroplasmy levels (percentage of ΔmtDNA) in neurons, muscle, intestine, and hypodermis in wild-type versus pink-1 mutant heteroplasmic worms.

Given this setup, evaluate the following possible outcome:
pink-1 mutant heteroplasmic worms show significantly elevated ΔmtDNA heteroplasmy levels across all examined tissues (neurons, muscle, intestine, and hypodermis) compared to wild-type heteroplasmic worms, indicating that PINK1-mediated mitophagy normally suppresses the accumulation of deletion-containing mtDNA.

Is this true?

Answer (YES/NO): NO